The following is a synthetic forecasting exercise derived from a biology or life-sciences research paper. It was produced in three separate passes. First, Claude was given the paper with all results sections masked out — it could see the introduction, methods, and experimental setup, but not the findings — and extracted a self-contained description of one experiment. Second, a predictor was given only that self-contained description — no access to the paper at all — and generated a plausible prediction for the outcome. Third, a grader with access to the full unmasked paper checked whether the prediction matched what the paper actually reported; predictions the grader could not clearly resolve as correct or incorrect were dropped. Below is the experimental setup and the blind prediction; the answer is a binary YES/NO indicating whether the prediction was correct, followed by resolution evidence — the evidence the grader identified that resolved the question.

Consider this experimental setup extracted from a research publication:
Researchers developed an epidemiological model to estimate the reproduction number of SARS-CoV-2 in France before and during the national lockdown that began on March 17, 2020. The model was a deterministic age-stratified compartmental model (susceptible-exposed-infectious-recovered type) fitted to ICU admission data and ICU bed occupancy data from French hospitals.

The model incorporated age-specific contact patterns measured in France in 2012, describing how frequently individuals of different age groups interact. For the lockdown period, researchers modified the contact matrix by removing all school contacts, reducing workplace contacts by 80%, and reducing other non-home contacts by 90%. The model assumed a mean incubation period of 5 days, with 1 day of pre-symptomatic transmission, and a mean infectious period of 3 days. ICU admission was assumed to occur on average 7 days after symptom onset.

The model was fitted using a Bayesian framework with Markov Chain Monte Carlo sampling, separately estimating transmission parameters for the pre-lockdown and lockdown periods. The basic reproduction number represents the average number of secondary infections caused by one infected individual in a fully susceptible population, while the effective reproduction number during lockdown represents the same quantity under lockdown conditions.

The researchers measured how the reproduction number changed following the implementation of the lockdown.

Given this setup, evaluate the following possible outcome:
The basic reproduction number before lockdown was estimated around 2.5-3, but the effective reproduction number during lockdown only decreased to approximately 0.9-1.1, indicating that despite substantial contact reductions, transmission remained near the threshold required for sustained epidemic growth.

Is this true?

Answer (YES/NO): NO